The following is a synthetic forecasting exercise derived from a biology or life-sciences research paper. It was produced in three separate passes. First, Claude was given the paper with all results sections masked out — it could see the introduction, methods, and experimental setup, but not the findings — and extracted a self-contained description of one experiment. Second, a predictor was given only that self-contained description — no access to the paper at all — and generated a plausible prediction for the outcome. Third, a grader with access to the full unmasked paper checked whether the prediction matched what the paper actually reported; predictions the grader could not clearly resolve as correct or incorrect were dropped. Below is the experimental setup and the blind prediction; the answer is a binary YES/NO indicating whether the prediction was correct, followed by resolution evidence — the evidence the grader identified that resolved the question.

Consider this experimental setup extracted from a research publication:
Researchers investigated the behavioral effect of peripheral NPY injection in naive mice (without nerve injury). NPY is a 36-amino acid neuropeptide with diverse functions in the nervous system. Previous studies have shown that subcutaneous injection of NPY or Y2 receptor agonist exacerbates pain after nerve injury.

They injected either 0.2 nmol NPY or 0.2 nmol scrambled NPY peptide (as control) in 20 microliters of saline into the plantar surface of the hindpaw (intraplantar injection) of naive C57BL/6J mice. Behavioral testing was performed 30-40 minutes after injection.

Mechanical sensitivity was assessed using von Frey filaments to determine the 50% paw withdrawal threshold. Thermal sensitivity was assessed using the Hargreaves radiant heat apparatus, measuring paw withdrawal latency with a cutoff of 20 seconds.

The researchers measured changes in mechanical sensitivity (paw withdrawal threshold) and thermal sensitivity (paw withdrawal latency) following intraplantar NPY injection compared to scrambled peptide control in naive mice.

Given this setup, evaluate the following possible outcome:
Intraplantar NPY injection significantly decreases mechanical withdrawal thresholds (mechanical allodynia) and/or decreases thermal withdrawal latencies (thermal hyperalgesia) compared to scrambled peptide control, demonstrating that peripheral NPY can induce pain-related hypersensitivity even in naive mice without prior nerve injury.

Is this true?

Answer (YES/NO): YES